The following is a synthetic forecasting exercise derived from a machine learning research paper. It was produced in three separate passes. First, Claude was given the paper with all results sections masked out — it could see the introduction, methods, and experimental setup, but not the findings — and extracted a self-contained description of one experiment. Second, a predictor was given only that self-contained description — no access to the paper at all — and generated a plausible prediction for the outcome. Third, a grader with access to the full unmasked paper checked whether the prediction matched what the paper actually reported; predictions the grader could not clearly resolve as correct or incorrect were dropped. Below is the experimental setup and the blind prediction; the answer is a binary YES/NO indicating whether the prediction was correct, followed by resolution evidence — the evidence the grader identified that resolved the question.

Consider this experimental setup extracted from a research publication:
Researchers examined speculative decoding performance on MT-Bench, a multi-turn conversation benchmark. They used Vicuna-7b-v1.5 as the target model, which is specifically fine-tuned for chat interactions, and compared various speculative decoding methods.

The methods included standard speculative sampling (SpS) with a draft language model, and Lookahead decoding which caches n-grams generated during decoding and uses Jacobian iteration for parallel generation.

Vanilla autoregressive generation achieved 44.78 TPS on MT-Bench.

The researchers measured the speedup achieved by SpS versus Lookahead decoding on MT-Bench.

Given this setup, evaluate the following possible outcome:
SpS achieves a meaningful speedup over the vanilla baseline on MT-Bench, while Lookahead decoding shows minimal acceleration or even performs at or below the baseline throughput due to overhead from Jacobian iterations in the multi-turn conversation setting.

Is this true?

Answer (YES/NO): NO